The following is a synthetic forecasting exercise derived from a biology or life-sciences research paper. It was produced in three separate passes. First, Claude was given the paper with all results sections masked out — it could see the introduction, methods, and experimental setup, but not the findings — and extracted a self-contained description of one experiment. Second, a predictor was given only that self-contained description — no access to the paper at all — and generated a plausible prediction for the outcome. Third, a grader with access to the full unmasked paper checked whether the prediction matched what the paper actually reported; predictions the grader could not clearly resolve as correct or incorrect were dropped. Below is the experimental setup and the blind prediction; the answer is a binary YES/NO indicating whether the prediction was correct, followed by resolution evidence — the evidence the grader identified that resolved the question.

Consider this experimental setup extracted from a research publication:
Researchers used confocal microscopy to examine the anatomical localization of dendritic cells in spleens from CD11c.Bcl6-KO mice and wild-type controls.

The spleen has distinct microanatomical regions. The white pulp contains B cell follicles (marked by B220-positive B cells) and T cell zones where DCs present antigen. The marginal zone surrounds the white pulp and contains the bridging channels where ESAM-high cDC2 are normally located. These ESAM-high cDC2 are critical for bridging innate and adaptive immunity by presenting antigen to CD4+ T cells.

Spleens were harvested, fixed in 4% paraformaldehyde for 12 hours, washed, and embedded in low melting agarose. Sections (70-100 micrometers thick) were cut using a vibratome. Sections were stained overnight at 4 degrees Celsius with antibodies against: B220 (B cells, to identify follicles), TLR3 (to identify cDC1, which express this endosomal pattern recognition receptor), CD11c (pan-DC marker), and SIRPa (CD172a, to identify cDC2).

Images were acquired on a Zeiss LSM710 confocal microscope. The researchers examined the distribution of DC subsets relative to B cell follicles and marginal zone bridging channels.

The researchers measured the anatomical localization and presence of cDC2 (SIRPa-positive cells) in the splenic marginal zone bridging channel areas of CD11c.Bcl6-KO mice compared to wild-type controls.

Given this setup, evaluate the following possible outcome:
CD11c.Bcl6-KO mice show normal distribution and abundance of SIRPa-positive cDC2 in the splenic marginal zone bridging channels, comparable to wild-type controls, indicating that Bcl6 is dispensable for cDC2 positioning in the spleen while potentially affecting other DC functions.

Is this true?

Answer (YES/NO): NO